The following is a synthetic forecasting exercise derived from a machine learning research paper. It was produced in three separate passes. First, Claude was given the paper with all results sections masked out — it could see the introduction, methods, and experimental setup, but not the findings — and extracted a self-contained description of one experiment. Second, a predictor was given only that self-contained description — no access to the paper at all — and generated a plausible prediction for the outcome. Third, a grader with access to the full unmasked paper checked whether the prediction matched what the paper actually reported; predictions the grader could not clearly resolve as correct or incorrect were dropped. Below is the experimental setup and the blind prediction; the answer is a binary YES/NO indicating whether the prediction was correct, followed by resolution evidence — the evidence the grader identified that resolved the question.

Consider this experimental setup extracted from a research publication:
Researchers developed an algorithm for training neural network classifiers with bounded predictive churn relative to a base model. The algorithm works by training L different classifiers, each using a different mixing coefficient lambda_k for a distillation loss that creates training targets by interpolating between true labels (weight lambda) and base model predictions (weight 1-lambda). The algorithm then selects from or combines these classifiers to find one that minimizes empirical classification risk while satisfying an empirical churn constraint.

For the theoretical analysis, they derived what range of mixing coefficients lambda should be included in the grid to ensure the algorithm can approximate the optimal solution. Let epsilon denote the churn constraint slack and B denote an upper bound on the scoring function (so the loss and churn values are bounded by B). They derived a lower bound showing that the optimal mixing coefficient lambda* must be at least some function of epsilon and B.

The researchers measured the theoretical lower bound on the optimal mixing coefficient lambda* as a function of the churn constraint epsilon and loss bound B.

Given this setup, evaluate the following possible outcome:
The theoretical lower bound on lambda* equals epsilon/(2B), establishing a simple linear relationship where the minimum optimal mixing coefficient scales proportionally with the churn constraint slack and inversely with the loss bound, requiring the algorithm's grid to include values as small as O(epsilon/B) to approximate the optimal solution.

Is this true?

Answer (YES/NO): NO